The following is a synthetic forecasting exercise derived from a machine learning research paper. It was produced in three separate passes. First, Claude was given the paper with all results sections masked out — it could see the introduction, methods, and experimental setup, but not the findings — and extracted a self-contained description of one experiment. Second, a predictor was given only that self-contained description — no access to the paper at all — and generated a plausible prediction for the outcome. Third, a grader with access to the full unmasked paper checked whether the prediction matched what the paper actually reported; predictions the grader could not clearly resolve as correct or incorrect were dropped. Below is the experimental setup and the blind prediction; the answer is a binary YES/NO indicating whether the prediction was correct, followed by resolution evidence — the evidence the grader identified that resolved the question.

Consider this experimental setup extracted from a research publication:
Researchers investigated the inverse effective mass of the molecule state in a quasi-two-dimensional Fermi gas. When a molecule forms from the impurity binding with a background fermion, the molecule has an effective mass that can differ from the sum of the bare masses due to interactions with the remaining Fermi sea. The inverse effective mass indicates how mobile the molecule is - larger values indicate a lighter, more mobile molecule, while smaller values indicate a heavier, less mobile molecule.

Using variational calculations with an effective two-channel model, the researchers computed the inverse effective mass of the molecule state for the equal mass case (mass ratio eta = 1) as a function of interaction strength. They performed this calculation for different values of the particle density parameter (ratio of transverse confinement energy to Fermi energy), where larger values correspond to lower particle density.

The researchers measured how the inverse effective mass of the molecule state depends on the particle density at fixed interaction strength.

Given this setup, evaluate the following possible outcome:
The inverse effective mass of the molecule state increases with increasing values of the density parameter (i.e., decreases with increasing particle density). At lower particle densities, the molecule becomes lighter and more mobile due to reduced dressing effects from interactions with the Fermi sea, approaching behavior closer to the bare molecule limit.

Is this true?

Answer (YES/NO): YES